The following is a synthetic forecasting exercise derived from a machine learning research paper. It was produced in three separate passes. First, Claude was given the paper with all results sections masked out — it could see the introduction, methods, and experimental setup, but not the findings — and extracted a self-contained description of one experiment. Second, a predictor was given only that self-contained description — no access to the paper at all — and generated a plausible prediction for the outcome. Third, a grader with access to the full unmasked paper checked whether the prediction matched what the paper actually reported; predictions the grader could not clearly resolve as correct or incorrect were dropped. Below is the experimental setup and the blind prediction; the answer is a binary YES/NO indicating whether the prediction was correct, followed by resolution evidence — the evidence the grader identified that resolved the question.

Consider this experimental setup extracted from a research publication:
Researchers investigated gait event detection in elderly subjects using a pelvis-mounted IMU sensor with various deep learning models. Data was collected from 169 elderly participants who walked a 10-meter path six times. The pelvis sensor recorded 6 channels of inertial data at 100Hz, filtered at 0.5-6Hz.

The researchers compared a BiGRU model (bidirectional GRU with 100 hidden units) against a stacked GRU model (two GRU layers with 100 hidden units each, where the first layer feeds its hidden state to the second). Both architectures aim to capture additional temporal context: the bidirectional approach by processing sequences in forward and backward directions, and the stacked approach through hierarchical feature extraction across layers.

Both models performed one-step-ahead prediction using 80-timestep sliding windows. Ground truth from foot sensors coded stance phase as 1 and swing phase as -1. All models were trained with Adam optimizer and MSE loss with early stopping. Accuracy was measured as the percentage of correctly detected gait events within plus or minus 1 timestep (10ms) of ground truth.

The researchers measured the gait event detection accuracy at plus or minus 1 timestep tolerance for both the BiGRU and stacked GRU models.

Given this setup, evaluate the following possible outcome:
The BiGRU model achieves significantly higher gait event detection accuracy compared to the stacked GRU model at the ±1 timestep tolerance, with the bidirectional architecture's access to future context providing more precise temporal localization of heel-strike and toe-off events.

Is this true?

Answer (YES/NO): NO